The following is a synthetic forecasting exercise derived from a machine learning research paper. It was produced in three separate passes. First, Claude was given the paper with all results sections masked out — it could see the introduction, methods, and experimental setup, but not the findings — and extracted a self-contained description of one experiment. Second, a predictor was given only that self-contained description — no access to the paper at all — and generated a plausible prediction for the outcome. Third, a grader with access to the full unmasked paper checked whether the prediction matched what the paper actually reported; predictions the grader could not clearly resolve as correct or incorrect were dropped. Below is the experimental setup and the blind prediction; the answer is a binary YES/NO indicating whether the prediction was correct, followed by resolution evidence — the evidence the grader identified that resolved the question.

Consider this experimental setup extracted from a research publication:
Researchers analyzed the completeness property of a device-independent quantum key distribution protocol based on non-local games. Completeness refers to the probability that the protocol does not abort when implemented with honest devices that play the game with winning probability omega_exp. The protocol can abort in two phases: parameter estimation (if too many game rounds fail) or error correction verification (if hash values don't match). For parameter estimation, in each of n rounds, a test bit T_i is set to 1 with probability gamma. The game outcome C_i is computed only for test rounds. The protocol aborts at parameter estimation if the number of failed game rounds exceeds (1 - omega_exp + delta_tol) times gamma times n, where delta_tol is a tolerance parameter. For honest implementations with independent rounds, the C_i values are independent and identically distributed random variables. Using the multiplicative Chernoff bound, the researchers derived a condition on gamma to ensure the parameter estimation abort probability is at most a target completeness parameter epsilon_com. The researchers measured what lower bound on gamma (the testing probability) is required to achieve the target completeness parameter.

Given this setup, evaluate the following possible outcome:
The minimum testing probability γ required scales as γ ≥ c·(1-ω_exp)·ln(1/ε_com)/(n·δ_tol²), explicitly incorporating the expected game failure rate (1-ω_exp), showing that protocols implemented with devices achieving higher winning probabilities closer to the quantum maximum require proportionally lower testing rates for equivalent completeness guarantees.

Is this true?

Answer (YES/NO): NO